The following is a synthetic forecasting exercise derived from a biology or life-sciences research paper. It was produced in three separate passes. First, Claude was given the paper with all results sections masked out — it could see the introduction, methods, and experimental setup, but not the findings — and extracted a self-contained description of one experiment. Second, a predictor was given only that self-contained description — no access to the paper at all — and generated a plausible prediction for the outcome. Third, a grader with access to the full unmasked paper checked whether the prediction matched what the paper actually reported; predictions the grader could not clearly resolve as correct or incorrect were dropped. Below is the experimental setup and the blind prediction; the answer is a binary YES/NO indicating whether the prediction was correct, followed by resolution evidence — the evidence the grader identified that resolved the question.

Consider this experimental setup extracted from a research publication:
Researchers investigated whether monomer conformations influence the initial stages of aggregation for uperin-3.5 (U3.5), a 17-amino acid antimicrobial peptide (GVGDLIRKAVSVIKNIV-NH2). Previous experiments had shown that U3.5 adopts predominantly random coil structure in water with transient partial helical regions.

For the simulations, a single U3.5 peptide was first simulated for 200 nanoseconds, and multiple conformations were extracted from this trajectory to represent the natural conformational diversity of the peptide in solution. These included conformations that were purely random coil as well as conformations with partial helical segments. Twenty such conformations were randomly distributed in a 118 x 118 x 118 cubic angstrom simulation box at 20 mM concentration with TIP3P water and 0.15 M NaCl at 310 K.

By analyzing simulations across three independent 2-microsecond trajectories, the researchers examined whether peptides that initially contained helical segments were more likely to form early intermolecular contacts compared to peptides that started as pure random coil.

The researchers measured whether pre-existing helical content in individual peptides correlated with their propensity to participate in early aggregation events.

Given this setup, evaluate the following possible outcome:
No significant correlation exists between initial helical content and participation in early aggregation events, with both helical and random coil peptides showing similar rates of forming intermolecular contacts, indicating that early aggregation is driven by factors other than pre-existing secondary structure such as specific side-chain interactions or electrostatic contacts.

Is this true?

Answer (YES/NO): NO